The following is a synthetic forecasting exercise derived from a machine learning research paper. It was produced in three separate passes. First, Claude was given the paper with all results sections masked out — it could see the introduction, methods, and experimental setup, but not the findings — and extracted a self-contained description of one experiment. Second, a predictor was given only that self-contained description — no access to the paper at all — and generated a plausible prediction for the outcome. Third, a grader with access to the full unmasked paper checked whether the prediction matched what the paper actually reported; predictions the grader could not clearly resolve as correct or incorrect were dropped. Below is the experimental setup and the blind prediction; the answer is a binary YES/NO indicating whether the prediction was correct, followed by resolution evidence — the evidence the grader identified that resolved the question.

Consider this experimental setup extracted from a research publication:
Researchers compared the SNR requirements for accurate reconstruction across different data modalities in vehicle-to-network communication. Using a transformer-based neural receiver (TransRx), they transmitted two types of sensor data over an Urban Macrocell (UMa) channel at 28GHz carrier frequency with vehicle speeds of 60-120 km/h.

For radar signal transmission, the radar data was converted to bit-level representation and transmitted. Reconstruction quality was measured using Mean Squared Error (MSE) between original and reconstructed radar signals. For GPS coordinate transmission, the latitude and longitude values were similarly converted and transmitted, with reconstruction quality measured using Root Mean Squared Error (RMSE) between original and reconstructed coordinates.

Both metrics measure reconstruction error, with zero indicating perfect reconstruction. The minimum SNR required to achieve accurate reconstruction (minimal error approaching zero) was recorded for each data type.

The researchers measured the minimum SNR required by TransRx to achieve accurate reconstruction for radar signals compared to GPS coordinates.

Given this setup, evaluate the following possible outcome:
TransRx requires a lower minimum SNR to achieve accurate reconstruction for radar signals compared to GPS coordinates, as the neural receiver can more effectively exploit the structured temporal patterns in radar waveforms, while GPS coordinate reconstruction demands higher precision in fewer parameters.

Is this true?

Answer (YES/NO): NO